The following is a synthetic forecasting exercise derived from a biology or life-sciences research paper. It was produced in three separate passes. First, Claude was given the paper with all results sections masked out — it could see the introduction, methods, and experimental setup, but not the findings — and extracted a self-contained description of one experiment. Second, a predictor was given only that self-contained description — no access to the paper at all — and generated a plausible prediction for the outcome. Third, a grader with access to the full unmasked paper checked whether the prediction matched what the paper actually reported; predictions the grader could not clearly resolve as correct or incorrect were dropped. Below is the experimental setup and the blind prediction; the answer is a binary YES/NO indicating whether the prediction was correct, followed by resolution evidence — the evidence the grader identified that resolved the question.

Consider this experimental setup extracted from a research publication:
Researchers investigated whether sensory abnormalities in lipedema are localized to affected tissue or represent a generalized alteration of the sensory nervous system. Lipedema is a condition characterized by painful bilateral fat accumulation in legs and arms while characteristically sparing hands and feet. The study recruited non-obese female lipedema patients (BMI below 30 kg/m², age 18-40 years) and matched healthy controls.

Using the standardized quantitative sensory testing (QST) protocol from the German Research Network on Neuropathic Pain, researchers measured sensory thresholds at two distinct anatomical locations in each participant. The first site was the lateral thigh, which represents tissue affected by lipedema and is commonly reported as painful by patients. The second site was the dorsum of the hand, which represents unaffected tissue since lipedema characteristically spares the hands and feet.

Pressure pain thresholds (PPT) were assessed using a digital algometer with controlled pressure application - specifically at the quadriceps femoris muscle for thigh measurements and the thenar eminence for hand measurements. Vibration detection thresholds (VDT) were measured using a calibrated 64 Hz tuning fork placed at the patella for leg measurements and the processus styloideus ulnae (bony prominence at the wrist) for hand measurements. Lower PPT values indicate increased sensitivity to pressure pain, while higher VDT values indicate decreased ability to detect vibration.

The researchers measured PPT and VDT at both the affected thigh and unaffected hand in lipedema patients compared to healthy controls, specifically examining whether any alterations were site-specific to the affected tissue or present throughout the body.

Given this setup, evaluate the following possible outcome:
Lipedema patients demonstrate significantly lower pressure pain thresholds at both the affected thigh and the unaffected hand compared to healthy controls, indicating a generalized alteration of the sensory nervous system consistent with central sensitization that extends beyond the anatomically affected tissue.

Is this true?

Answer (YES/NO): NO